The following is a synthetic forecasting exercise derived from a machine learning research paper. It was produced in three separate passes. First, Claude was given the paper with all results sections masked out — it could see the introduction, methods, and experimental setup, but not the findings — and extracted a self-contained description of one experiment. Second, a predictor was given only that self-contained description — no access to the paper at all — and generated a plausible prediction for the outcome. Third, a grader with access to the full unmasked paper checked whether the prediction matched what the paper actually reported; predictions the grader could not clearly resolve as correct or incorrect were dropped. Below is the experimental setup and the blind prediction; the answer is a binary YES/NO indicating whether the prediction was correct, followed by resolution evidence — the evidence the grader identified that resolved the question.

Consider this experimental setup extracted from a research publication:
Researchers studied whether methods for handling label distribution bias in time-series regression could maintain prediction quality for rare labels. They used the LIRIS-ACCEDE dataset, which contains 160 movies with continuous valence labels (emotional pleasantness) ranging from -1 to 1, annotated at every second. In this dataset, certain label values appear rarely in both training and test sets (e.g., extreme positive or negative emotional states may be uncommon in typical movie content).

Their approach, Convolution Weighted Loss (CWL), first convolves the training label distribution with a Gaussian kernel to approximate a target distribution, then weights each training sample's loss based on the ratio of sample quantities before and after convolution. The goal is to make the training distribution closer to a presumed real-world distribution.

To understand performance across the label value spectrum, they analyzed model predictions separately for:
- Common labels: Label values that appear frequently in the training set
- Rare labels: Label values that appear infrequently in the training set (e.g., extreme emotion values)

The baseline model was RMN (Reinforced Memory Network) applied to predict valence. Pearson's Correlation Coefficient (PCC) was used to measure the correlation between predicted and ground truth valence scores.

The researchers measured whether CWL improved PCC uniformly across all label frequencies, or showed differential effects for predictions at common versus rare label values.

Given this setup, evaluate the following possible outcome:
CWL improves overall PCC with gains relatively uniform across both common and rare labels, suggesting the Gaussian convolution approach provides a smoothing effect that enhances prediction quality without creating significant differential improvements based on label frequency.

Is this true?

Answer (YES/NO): NO